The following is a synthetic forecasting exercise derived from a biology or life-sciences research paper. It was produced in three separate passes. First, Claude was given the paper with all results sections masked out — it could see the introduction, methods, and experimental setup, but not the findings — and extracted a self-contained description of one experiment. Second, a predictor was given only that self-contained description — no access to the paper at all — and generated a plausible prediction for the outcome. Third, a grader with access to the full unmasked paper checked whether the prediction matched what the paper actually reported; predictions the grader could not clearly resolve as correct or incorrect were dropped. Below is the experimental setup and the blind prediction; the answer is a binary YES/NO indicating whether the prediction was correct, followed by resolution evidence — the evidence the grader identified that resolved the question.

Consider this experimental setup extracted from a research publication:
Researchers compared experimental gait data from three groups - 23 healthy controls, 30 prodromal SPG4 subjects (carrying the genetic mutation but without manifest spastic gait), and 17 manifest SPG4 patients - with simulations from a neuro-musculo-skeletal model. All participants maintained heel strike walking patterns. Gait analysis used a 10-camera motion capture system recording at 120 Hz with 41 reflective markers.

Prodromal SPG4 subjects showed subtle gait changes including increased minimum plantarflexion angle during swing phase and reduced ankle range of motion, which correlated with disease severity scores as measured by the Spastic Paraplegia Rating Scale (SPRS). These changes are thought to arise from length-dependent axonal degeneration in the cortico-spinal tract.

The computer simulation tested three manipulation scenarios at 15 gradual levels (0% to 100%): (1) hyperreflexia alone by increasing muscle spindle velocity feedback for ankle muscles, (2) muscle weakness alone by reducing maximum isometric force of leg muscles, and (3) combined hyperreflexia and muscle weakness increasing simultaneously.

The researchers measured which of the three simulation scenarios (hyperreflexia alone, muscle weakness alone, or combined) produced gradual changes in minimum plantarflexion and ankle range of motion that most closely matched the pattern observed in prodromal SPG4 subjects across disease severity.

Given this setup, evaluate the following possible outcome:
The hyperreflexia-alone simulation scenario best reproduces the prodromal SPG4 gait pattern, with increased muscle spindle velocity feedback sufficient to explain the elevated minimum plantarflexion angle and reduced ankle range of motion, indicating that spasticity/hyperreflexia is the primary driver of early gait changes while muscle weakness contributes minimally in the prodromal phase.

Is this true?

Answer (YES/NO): YES